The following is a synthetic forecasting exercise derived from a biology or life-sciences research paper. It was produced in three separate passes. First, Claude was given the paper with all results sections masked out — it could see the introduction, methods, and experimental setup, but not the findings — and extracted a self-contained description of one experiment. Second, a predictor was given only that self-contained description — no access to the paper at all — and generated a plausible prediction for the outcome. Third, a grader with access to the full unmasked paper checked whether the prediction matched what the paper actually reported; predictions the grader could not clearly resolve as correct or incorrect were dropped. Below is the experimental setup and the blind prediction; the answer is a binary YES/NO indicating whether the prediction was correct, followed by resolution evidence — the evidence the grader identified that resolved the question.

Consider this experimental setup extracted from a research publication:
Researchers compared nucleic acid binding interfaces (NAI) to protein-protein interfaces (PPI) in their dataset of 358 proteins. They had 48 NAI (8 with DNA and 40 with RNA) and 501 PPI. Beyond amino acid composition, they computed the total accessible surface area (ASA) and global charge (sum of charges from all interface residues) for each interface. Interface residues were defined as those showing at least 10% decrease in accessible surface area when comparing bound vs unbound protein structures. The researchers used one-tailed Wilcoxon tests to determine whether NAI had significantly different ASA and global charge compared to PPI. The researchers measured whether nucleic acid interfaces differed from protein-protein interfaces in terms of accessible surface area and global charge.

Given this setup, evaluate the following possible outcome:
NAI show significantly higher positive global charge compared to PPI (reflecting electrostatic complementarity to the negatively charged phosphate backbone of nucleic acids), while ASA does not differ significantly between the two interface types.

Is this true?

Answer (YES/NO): YES